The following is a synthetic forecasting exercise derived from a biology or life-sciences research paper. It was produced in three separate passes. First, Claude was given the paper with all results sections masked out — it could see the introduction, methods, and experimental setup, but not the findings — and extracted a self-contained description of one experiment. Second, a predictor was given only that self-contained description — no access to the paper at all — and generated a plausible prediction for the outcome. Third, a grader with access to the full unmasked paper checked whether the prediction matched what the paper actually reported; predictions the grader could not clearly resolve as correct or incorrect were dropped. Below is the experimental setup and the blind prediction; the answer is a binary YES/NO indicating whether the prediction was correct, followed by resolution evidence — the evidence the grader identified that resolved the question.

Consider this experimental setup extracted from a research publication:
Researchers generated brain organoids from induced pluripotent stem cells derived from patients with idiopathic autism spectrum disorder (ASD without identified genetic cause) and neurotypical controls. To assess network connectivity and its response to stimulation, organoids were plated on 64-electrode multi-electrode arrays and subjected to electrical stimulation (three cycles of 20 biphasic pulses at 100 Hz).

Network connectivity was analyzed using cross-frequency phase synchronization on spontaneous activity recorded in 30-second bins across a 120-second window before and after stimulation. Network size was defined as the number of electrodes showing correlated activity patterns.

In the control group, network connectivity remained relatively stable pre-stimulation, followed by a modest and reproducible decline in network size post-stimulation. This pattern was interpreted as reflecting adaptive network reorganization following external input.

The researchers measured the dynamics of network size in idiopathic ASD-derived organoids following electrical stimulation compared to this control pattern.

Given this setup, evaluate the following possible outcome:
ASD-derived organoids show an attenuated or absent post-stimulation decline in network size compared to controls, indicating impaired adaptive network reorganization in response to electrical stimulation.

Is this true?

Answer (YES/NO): YES